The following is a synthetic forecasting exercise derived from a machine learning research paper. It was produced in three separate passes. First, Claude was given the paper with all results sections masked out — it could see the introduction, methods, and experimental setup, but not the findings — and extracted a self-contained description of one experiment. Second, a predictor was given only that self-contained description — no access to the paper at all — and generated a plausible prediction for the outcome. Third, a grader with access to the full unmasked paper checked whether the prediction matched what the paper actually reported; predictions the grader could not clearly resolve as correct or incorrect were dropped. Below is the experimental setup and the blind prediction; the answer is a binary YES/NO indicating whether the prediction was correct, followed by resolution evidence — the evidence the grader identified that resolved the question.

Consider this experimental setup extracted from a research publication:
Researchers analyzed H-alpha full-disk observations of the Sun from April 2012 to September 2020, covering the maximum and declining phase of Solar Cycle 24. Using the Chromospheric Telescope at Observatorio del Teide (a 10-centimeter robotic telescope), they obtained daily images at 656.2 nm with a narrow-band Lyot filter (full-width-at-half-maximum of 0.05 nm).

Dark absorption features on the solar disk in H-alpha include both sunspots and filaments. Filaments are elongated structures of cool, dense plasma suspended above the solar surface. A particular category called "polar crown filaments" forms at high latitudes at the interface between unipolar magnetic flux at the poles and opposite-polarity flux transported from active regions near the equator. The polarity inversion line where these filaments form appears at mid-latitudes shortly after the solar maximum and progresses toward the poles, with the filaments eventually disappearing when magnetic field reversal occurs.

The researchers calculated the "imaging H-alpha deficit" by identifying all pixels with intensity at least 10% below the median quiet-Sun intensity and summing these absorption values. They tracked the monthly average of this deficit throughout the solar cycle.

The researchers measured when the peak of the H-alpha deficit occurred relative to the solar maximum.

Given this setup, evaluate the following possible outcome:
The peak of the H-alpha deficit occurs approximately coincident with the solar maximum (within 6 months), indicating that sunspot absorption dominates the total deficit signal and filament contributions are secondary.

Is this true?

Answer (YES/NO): NO